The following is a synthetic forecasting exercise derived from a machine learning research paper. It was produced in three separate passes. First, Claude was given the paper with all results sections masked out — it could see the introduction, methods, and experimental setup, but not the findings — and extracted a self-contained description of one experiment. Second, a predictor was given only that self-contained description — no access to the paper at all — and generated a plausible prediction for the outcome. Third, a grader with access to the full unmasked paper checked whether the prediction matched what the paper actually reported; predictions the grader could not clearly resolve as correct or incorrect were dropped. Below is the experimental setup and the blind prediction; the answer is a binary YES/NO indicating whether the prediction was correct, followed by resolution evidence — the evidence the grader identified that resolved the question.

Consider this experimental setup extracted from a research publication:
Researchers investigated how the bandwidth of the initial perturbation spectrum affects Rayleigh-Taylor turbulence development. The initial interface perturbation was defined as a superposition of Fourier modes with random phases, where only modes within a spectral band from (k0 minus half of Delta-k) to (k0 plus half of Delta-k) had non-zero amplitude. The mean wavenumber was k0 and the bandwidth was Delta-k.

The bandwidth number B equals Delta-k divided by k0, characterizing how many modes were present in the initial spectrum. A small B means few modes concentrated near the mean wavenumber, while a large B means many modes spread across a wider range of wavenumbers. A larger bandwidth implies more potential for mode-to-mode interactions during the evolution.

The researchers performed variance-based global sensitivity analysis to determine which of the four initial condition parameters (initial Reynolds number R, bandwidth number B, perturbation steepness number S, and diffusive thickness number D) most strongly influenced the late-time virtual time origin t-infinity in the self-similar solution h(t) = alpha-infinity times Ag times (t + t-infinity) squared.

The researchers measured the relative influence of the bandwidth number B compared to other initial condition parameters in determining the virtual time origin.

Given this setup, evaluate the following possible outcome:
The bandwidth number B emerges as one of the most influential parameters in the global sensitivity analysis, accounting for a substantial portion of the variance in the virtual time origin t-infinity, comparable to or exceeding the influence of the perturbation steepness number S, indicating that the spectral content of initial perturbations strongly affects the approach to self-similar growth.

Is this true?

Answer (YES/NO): NO